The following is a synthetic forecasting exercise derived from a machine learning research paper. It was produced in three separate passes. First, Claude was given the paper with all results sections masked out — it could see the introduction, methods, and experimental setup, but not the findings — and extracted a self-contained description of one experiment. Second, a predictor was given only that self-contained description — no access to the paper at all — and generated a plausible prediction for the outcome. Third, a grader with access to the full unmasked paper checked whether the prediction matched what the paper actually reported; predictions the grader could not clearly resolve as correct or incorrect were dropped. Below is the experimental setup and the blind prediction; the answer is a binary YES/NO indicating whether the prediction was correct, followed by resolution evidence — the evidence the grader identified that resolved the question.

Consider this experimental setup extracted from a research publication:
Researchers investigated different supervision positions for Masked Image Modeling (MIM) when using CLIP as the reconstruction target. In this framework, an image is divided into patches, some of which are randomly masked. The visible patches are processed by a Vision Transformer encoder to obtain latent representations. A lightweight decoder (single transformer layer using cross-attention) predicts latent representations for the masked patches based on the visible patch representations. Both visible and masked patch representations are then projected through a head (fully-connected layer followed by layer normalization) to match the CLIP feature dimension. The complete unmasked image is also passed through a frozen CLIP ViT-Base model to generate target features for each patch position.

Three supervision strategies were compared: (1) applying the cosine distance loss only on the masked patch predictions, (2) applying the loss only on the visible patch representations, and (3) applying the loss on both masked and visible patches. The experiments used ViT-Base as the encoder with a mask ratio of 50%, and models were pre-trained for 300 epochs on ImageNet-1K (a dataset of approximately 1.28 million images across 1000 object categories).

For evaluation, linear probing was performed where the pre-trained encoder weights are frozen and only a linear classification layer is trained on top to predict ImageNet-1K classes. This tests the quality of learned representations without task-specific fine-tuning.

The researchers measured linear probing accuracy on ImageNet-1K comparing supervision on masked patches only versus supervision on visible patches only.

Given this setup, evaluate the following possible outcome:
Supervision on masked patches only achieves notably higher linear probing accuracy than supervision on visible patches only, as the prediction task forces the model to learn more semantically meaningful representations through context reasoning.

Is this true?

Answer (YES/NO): NO